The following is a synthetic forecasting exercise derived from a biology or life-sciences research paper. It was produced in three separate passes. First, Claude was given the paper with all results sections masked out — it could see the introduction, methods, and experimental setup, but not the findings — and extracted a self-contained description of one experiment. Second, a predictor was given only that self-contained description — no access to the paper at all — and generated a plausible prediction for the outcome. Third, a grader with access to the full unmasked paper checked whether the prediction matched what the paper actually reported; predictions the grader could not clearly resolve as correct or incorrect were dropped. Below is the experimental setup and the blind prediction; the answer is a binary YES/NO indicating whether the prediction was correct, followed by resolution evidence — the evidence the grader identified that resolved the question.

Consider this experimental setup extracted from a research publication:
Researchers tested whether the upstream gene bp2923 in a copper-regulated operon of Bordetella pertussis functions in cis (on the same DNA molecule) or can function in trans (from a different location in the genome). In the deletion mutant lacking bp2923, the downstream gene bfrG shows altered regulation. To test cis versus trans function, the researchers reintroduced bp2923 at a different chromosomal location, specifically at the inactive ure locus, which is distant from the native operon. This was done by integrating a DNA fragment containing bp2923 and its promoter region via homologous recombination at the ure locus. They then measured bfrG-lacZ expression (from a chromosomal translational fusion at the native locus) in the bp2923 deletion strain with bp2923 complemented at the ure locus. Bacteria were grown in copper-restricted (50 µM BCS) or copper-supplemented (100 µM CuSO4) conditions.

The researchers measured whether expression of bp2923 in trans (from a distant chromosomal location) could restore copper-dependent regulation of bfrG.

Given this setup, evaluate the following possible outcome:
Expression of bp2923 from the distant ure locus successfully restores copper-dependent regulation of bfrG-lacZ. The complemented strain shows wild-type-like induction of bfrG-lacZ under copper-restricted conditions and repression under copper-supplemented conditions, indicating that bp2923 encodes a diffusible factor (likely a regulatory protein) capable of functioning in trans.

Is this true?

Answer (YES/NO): NO